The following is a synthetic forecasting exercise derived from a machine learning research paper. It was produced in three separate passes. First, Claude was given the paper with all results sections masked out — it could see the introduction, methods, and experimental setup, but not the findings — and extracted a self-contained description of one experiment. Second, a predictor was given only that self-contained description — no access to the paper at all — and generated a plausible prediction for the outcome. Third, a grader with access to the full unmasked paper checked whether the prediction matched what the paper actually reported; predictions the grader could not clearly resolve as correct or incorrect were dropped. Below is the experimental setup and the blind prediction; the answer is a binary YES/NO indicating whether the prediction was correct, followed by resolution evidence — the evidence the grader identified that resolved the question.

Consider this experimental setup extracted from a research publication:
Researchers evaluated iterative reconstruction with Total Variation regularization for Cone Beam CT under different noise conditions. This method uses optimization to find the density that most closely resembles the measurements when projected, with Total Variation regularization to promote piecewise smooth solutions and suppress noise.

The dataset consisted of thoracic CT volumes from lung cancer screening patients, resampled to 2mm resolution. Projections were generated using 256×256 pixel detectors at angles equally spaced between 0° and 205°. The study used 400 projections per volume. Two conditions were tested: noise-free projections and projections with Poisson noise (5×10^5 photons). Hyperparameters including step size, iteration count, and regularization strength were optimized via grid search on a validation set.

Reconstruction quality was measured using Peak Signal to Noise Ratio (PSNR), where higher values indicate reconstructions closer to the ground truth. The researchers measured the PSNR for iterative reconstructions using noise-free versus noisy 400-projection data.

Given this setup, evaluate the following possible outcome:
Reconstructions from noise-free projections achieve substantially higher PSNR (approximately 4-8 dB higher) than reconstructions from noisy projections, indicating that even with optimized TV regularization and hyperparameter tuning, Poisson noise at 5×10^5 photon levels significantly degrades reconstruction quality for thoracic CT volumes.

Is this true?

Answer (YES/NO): NO